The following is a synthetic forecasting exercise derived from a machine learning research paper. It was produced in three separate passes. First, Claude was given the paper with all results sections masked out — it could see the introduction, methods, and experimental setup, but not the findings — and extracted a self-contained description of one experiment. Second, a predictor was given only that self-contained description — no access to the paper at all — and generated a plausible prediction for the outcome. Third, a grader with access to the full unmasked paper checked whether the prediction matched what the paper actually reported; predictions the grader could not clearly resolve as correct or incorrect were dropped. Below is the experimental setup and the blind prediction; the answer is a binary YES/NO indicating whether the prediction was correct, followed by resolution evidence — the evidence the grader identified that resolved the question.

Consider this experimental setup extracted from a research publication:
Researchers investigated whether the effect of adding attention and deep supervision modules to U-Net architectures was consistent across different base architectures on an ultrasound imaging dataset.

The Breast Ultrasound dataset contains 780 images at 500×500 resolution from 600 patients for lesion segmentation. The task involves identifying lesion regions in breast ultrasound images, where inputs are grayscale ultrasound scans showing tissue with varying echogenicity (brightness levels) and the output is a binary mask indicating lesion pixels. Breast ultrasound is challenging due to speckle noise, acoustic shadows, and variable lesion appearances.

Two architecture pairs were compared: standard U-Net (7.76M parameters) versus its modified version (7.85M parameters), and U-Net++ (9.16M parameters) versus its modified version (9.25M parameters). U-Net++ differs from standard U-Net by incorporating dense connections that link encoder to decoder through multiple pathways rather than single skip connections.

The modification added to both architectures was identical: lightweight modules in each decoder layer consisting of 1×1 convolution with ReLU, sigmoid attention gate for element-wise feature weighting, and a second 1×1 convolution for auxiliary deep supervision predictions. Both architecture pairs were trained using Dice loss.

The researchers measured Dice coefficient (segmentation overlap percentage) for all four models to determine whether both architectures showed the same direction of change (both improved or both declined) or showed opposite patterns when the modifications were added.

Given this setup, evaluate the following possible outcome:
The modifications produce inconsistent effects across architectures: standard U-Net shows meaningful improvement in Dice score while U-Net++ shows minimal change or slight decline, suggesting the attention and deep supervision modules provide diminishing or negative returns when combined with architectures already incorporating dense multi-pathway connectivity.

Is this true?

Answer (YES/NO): NO